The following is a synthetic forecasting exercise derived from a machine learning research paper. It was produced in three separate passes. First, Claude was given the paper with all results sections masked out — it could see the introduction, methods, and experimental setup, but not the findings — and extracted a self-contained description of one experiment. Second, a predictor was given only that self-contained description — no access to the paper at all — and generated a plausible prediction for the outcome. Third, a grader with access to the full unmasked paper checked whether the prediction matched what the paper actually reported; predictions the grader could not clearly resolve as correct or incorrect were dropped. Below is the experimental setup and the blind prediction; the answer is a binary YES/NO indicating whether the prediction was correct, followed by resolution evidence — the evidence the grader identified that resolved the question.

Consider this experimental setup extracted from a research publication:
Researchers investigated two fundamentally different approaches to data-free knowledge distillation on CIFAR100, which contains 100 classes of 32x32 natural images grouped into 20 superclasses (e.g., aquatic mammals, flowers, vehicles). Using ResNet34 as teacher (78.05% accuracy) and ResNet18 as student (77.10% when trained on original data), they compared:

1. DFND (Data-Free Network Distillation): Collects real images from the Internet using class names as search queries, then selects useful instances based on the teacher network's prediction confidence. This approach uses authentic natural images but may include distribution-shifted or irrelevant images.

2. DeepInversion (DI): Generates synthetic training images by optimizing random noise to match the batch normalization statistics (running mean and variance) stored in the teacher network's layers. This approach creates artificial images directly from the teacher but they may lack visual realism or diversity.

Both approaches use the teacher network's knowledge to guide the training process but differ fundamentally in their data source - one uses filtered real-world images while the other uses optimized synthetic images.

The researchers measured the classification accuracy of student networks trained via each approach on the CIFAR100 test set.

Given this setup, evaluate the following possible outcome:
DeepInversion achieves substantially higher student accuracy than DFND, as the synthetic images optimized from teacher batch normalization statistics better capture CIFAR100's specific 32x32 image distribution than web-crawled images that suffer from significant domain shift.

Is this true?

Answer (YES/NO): NO